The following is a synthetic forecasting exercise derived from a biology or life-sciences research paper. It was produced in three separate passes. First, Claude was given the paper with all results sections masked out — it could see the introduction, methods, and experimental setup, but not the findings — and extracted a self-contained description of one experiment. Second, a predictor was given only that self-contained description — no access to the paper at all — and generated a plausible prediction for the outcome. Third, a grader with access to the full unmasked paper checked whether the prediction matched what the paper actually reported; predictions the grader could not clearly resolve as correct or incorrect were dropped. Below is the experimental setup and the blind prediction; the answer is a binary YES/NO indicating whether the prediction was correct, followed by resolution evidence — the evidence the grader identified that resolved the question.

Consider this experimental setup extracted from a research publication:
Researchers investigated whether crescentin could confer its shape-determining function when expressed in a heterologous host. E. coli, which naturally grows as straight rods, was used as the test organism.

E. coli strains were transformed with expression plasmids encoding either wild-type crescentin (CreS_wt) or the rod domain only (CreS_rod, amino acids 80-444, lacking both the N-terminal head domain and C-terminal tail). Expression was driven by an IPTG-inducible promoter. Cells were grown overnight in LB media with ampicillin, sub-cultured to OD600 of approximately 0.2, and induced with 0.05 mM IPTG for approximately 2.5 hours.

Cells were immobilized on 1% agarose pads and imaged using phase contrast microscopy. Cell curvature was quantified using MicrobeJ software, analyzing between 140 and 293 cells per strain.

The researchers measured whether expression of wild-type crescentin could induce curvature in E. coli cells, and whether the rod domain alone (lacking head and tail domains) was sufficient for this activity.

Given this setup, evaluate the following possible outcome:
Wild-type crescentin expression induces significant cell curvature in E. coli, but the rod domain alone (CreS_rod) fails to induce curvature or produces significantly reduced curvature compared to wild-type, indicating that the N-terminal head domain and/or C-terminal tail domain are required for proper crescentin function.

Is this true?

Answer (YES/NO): YES